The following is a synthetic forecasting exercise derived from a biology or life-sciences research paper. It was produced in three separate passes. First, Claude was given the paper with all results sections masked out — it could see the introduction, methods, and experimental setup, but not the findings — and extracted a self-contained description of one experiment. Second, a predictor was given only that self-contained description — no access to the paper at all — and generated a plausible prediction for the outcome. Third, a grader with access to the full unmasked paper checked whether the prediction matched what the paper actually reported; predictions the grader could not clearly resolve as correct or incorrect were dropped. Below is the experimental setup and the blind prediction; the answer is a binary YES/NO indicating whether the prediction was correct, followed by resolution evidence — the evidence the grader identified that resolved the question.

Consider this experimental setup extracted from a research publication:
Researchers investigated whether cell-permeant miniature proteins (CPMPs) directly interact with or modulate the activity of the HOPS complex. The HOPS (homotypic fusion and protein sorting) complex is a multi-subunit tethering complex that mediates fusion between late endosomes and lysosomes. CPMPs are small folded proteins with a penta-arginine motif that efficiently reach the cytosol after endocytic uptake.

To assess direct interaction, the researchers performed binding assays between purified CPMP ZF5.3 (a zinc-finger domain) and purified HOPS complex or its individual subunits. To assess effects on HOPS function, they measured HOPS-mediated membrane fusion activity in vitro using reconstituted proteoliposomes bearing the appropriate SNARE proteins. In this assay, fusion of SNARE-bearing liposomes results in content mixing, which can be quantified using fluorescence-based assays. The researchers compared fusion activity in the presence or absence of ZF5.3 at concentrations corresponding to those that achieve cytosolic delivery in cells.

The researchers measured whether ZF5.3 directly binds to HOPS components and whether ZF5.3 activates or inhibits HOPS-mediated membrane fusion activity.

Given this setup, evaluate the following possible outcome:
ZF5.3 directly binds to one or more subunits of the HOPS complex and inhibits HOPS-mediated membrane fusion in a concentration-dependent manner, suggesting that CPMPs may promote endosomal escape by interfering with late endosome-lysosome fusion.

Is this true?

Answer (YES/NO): NO